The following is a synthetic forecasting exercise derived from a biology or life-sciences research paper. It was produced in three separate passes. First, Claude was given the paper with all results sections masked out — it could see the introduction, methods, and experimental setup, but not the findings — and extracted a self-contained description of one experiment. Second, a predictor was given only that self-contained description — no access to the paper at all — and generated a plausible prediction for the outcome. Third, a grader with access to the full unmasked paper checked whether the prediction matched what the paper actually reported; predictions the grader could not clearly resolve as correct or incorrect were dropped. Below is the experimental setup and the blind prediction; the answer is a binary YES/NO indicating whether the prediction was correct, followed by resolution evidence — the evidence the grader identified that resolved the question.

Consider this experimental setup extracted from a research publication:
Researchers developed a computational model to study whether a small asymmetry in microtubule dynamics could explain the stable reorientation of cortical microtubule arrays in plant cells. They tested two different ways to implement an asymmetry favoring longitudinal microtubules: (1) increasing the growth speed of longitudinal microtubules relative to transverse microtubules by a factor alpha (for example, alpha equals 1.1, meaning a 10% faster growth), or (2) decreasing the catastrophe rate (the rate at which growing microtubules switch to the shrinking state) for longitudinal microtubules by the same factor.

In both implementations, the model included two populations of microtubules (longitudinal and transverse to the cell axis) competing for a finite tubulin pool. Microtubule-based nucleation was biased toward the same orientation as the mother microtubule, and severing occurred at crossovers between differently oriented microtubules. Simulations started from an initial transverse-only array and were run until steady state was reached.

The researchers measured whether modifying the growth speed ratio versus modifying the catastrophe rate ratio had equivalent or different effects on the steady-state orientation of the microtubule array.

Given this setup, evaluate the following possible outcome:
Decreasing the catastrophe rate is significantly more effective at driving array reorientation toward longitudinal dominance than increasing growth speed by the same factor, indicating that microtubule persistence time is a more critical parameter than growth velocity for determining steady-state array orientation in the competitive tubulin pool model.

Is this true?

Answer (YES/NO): NO